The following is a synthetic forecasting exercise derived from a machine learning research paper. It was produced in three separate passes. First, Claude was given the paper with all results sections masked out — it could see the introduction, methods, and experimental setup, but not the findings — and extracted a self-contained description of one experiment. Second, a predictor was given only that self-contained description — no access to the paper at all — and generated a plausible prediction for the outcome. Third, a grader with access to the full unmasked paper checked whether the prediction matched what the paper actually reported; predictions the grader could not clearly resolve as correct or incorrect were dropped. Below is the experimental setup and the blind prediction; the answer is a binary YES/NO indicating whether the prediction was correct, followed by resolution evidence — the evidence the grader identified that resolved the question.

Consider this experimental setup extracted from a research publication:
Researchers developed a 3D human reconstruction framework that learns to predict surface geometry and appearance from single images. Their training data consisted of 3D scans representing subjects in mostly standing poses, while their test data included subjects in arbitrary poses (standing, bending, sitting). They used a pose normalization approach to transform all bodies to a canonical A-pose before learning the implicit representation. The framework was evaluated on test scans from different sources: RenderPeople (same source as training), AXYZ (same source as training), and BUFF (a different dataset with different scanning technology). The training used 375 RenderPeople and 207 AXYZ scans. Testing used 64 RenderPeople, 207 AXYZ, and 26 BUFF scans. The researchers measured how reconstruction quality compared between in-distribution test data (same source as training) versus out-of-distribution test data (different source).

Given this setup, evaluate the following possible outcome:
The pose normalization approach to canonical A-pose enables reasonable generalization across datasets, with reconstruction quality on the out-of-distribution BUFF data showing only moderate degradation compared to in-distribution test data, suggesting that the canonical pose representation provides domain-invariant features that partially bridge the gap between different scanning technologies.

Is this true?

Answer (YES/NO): NO